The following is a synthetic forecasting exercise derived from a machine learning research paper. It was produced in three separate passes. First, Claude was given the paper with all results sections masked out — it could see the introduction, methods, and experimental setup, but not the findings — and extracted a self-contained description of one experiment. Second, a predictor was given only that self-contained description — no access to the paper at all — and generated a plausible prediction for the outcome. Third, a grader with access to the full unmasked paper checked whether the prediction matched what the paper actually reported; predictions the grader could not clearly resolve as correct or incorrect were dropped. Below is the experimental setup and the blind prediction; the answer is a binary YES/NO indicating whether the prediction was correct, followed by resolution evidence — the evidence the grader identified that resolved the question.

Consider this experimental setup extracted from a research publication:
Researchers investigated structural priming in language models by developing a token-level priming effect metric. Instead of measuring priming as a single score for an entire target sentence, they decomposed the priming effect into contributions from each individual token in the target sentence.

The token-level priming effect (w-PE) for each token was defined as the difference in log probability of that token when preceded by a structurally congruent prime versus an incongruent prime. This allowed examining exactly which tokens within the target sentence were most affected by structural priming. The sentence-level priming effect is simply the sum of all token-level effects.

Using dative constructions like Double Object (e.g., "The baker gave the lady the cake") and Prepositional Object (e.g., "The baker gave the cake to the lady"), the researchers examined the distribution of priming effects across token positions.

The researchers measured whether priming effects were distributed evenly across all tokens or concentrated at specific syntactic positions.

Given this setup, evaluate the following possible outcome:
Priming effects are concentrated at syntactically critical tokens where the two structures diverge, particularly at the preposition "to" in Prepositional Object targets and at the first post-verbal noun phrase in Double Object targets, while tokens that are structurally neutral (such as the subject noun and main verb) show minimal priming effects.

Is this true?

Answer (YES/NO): NO